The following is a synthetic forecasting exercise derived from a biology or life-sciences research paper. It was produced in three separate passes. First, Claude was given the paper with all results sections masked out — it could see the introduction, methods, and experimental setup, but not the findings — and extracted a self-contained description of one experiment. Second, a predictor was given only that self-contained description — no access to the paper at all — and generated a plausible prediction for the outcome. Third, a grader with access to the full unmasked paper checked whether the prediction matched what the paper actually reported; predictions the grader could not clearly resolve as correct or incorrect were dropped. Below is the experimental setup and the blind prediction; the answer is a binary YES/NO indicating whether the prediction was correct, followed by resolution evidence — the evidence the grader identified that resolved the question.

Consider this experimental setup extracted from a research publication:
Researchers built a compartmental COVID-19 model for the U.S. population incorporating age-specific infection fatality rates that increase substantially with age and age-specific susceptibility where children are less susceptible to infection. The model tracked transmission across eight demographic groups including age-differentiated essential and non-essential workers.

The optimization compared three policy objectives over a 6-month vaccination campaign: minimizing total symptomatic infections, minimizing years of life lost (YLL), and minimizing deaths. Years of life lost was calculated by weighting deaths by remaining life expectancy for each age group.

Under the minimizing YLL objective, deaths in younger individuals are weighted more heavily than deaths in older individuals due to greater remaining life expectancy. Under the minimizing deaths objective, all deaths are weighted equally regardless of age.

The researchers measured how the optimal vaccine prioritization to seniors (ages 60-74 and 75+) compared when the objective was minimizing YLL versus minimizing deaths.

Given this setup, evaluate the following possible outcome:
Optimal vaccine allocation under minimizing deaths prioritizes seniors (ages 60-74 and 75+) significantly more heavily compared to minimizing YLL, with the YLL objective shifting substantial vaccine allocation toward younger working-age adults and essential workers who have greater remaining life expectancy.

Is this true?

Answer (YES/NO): NO